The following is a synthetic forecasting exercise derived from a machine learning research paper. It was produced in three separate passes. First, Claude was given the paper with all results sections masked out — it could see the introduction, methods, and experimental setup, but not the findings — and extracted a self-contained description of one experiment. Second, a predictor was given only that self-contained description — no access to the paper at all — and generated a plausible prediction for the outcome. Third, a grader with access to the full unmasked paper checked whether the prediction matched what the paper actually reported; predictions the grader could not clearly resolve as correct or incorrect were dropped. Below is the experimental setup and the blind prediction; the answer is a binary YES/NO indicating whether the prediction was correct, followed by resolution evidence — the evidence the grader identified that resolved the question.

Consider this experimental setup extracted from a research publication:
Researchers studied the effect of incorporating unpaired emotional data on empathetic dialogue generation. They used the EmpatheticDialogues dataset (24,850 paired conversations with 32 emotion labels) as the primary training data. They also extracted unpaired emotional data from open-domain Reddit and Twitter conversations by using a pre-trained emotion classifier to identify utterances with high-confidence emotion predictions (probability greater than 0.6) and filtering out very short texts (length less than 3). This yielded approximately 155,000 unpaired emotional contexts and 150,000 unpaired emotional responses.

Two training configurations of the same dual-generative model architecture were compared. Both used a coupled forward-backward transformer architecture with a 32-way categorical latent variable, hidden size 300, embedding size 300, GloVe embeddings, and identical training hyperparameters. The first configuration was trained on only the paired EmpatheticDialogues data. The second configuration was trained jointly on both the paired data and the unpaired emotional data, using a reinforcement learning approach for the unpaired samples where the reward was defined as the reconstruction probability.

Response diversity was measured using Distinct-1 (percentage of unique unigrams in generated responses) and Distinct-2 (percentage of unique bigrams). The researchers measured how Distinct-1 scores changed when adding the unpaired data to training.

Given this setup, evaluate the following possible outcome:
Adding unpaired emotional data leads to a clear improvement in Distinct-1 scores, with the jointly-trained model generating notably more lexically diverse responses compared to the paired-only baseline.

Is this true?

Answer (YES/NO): YES